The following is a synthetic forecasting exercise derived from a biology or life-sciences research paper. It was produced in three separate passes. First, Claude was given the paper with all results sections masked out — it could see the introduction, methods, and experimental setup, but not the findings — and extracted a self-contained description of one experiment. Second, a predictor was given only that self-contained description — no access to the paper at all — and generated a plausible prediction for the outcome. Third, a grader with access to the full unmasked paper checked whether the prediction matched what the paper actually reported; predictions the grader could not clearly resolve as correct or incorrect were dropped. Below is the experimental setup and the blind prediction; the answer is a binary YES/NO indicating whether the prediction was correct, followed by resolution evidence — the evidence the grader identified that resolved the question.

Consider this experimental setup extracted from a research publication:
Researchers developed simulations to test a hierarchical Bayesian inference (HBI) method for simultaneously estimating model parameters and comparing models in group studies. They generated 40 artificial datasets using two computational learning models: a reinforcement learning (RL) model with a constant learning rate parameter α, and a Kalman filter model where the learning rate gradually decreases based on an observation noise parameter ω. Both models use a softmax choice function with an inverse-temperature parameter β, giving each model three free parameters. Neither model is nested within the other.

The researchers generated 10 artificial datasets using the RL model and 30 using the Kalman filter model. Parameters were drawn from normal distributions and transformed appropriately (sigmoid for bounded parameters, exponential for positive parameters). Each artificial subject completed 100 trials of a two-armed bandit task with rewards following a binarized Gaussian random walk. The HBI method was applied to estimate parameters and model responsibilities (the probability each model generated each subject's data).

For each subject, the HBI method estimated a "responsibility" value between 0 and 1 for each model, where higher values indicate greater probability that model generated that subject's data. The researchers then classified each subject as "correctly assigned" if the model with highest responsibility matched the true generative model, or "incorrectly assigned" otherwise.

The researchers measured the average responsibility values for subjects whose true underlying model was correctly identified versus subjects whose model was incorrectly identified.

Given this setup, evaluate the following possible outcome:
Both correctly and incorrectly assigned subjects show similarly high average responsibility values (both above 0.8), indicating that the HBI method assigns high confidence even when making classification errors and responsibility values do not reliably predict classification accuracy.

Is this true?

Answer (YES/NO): NO